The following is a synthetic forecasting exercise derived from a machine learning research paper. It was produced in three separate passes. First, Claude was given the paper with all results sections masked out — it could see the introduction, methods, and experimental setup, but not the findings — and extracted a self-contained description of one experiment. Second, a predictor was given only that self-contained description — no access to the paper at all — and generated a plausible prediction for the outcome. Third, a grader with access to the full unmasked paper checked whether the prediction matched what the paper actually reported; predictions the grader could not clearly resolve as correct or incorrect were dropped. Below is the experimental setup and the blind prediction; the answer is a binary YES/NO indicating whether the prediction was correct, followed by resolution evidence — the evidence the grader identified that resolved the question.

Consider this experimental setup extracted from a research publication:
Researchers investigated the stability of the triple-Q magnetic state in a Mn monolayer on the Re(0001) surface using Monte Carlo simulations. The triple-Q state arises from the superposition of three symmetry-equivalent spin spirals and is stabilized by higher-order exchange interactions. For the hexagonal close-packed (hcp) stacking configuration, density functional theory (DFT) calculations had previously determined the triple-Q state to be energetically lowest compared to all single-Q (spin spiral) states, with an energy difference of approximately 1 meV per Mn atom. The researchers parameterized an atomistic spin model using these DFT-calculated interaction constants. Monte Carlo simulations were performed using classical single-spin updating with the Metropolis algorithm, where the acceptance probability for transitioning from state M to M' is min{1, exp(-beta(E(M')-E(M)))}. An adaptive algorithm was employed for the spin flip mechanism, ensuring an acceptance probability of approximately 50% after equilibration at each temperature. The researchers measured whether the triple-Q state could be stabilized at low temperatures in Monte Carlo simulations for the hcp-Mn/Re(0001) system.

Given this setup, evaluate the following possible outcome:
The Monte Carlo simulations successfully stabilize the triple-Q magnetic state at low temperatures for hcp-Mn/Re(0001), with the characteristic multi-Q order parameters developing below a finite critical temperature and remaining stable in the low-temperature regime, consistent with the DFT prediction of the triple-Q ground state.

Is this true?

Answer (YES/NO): NO